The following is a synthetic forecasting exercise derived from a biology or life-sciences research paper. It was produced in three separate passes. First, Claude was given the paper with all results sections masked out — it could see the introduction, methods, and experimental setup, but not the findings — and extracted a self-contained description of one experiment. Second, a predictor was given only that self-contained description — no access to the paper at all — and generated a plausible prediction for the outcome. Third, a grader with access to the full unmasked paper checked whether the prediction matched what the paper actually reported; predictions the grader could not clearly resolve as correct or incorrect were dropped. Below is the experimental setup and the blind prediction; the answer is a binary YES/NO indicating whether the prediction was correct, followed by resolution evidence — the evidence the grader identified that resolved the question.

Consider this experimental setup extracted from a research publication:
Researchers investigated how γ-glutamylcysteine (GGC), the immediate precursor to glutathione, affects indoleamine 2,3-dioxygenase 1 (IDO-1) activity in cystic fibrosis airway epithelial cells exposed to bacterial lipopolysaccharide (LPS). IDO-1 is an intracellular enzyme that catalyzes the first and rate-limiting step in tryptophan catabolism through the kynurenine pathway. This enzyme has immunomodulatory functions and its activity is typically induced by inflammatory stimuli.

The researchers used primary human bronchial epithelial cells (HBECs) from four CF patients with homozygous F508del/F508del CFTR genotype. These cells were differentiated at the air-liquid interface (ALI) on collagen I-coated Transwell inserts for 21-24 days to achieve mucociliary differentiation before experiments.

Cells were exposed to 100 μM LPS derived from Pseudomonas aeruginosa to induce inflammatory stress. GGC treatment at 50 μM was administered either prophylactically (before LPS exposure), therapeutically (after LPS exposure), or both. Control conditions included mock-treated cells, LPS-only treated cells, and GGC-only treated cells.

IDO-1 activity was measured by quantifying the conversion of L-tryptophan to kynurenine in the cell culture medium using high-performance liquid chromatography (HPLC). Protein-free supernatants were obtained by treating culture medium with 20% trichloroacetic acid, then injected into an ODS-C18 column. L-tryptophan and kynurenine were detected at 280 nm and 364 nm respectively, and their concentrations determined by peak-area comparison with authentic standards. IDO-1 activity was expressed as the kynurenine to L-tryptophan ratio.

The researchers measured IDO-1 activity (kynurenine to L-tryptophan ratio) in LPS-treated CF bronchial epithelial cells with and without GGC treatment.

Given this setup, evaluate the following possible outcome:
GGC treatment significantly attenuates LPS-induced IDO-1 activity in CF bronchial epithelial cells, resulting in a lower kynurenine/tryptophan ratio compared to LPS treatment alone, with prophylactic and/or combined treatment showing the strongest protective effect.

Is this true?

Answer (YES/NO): NO